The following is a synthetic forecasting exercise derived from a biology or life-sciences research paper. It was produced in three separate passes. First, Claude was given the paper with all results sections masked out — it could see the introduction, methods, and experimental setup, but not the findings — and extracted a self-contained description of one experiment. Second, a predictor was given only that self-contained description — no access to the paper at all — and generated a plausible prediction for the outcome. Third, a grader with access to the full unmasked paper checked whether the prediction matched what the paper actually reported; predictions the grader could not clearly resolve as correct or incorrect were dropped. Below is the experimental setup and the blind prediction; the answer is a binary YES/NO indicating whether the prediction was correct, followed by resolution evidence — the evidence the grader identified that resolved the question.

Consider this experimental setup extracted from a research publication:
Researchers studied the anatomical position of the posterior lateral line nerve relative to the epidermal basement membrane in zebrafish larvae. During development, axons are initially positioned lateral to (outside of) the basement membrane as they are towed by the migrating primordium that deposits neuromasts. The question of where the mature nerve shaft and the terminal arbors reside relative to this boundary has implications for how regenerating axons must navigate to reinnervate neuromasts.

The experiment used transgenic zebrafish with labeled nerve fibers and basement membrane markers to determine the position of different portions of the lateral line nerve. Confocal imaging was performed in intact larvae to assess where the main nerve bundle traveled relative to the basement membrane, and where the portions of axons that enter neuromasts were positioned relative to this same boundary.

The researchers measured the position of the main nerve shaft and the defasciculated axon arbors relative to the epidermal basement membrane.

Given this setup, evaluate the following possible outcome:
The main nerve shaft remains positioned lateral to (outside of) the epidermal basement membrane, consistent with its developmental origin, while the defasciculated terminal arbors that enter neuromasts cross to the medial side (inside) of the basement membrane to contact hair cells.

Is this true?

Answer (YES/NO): NO